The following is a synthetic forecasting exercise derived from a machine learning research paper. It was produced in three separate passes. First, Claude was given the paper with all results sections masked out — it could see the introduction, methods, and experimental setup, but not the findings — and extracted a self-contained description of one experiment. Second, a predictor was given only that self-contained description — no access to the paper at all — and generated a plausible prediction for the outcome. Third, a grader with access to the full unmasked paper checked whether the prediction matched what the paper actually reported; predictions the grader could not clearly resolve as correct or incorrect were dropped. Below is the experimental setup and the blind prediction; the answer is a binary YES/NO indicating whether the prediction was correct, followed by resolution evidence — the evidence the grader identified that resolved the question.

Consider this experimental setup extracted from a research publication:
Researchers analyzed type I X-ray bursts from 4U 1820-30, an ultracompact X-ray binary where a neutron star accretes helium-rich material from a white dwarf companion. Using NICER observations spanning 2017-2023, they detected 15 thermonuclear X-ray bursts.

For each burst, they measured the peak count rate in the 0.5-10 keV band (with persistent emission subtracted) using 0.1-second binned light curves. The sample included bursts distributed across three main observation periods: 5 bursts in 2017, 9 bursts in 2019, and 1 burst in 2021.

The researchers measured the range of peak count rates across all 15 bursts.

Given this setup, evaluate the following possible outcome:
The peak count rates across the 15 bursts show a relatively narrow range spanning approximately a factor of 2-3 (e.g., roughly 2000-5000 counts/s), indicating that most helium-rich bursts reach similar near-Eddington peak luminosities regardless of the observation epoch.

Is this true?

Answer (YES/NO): NO